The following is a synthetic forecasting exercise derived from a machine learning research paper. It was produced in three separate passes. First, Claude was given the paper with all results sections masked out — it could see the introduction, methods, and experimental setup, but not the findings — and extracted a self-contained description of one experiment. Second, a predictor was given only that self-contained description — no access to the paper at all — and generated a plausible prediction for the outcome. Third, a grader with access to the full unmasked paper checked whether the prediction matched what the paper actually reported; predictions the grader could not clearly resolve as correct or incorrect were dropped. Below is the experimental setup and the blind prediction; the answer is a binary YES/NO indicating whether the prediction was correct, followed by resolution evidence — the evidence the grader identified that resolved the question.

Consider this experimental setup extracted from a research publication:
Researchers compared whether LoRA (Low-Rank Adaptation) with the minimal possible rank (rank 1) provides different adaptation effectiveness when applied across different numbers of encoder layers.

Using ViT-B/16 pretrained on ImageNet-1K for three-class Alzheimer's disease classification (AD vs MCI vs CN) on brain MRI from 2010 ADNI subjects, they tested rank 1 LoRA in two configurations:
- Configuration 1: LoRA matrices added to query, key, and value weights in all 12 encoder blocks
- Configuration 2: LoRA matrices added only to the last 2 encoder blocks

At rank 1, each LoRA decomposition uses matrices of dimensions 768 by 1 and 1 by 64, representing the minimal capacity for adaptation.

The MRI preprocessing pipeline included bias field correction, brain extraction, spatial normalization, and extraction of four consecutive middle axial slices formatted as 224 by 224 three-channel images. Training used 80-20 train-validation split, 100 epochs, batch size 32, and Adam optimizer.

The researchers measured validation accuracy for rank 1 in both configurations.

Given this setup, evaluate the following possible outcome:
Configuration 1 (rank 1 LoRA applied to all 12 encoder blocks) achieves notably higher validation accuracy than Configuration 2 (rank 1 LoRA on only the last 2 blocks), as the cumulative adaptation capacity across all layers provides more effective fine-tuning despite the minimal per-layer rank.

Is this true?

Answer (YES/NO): NO